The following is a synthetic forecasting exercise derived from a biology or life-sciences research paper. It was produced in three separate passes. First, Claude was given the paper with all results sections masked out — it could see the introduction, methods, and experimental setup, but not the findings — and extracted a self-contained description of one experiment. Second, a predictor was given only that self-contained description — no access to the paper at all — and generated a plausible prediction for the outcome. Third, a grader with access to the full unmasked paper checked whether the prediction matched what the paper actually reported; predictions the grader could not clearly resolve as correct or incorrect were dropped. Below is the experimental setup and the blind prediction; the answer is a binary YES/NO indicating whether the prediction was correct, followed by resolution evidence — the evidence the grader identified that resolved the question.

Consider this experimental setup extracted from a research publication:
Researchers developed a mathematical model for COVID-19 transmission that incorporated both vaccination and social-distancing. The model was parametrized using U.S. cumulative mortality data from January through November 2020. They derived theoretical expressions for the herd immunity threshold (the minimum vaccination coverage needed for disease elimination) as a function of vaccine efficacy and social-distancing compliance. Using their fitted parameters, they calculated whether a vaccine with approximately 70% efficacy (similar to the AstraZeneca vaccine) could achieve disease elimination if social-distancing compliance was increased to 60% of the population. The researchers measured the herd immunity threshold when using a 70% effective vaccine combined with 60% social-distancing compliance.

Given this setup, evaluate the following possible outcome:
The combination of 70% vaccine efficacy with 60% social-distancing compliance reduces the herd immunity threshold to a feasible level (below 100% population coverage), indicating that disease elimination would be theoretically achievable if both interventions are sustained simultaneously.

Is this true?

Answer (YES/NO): YES